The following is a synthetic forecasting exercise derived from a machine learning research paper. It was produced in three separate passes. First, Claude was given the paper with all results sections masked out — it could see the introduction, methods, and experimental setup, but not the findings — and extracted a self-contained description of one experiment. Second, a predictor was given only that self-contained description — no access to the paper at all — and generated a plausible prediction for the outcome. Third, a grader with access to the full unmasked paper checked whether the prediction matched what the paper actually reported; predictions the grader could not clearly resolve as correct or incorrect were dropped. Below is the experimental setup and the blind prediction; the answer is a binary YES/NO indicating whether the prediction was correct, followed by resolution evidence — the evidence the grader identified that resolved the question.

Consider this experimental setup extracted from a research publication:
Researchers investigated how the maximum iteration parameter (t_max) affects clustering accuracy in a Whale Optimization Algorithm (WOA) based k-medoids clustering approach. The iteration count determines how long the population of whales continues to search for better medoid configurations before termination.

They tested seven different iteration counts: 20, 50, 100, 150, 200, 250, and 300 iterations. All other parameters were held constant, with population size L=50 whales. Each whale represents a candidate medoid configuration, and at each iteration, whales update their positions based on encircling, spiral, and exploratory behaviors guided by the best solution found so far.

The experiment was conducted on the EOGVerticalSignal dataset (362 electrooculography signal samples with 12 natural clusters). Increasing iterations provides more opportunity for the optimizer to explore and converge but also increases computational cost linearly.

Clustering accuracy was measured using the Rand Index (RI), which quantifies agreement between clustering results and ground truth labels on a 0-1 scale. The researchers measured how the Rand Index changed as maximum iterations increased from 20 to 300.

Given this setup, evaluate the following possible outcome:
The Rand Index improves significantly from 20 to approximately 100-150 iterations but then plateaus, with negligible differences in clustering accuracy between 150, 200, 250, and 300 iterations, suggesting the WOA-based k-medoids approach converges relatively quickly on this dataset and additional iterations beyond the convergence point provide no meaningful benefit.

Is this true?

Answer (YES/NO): NO